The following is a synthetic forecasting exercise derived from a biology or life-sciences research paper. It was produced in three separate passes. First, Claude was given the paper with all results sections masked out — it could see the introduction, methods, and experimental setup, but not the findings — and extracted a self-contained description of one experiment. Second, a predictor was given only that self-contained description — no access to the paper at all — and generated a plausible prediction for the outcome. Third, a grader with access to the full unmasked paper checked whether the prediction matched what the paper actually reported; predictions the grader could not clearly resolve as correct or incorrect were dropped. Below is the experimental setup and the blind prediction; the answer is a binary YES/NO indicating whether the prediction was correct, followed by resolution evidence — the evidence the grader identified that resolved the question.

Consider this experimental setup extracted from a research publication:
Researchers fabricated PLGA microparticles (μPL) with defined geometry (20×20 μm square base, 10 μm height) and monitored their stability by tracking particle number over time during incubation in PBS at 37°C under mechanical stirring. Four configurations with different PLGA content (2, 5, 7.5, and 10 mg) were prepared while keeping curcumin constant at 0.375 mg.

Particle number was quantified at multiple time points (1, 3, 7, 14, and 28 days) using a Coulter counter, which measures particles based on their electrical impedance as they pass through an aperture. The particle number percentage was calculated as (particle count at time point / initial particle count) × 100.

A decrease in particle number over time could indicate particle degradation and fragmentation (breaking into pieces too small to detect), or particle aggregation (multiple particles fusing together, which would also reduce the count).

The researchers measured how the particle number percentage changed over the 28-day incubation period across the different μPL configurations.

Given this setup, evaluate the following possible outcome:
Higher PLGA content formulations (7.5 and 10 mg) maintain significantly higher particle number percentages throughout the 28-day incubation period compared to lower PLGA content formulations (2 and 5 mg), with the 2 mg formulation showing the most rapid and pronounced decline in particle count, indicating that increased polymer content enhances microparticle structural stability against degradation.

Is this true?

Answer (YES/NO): NO